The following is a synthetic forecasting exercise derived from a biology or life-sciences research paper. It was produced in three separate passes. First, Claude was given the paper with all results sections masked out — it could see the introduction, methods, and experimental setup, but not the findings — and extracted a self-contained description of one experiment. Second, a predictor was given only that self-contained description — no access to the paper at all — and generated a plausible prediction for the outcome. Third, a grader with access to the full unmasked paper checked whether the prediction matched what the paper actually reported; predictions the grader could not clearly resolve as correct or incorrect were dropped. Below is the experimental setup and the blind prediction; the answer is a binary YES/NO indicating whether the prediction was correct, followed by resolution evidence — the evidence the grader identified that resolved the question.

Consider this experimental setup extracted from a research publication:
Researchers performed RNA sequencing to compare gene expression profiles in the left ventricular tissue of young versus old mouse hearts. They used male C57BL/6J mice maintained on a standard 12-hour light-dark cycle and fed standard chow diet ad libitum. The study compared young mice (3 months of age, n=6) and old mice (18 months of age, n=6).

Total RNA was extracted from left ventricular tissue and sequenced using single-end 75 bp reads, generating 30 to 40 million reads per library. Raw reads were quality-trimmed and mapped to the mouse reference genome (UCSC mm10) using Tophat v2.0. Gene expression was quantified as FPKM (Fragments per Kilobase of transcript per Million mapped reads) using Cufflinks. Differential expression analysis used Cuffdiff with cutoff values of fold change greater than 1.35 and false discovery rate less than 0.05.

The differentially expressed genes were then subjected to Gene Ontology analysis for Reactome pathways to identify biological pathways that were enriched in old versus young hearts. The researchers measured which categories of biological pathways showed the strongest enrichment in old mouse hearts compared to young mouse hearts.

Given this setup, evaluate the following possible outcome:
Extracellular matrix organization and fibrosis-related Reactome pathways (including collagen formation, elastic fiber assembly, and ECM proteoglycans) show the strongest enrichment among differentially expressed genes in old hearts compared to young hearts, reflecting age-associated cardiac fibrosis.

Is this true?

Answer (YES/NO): NO